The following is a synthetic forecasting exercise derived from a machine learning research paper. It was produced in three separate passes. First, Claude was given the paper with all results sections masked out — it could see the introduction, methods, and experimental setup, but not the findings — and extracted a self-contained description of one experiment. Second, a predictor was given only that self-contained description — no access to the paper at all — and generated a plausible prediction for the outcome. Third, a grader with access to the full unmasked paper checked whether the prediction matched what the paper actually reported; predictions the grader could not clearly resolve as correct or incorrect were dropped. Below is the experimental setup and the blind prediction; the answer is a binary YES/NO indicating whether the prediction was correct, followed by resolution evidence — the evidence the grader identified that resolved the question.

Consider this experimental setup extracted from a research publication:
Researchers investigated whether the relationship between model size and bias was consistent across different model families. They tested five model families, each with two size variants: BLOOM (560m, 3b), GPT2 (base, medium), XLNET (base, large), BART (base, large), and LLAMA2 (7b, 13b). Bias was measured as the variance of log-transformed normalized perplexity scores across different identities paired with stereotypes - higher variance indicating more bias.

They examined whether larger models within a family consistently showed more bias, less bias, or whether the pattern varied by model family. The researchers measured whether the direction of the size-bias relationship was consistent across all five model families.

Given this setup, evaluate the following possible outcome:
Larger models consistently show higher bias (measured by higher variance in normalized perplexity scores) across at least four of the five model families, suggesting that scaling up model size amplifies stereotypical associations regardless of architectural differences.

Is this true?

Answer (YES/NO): NO